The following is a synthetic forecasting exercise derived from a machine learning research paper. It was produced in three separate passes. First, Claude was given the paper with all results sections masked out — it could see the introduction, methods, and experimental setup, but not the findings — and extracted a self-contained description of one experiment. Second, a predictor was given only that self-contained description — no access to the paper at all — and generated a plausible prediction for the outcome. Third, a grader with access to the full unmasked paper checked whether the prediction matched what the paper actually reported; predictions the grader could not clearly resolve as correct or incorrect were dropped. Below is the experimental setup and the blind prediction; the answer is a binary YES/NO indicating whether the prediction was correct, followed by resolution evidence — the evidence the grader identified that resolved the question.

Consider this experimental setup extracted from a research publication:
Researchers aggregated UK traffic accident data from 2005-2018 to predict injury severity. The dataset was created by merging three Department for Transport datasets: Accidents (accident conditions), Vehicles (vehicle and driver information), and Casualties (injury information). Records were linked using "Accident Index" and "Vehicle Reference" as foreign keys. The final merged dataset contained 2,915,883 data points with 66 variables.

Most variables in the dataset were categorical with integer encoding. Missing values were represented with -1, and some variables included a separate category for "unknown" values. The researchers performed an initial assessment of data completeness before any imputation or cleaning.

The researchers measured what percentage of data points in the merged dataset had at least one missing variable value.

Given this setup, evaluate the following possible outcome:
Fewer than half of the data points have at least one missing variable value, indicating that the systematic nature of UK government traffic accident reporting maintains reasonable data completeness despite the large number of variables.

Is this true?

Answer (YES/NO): NO